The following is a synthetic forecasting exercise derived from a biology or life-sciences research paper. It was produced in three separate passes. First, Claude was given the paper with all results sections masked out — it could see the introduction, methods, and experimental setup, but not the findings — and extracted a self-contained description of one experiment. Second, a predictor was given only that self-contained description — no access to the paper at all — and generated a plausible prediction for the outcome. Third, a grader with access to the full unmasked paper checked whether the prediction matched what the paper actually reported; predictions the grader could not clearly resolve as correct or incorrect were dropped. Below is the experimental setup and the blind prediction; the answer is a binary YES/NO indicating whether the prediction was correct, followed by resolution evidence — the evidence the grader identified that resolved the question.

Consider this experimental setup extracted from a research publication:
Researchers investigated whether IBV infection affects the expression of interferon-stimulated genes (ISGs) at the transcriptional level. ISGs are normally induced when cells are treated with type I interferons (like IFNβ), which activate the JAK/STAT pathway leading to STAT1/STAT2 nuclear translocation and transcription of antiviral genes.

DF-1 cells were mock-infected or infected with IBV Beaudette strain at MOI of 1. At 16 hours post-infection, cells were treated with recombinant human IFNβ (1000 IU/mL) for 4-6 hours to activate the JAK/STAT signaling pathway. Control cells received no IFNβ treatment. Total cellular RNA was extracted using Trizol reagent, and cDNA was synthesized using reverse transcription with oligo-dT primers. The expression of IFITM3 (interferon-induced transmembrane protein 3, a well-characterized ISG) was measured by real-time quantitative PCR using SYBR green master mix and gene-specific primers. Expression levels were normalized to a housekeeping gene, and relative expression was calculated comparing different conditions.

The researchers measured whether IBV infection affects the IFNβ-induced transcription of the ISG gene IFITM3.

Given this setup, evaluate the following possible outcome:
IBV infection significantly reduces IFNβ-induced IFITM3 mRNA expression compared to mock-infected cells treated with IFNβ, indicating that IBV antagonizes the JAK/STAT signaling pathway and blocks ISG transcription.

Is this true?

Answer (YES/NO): YES